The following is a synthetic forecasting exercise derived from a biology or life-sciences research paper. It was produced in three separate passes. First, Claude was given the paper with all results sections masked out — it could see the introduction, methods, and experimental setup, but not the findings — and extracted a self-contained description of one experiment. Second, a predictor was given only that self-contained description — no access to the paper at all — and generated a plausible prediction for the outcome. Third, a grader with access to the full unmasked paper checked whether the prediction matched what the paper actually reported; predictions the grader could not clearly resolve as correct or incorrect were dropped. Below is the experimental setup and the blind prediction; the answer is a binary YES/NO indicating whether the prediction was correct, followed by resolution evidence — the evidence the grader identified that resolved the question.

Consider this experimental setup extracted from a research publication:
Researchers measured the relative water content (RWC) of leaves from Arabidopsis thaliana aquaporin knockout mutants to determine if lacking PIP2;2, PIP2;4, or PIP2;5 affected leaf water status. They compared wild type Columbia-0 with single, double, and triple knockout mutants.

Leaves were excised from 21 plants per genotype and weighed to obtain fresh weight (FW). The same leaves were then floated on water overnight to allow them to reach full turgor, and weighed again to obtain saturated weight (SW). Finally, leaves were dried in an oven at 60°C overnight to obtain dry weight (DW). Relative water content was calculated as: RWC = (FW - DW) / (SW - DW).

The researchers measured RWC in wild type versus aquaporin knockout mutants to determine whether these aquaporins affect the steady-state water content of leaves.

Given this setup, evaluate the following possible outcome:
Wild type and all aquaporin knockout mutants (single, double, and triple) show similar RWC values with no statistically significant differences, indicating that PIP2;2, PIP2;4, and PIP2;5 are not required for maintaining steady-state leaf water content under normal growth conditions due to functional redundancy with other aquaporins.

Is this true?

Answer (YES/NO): YES